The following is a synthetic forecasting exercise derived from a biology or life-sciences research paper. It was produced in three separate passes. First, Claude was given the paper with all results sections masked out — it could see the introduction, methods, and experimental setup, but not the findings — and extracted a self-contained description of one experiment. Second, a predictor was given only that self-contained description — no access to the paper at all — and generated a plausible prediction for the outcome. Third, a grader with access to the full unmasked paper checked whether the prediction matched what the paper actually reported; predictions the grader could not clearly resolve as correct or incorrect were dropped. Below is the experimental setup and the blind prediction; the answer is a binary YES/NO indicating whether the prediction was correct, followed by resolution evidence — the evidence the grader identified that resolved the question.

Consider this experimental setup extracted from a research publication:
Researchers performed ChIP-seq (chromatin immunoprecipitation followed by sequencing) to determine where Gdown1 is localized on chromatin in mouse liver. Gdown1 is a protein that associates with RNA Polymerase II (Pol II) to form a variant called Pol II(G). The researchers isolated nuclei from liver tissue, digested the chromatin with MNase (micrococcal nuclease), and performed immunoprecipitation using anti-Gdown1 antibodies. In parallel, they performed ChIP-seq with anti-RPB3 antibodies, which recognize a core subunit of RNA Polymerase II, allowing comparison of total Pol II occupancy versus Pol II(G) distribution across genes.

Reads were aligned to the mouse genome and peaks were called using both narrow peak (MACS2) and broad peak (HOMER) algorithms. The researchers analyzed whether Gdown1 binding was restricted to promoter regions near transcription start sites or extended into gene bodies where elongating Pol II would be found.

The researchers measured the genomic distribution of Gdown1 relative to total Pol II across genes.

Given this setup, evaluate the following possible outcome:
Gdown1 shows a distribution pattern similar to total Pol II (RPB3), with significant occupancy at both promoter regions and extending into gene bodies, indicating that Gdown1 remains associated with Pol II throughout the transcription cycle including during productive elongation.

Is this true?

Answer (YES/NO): NO